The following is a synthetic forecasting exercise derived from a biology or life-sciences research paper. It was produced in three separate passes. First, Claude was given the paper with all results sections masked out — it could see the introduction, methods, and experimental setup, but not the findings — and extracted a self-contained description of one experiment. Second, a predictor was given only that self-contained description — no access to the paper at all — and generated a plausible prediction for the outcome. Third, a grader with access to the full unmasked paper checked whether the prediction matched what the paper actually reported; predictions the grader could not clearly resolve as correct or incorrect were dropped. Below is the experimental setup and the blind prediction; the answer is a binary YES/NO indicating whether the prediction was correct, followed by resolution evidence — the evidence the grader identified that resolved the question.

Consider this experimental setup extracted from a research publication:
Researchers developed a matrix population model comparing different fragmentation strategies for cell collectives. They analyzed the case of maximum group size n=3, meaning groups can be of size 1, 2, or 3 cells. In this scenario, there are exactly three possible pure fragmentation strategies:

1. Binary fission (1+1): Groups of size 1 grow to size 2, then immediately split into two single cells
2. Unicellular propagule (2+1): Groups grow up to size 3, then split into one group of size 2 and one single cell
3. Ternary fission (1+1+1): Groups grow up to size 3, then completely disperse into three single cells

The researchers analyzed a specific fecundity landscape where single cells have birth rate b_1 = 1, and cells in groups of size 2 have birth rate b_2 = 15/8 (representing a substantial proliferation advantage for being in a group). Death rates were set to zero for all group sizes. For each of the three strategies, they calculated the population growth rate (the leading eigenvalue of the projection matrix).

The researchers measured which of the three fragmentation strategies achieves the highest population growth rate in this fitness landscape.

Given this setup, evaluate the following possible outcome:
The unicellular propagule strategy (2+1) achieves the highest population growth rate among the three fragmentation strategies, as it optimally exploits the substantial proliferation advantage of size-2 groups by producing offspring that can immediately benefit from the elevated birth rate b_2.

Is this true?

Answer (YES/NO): YES